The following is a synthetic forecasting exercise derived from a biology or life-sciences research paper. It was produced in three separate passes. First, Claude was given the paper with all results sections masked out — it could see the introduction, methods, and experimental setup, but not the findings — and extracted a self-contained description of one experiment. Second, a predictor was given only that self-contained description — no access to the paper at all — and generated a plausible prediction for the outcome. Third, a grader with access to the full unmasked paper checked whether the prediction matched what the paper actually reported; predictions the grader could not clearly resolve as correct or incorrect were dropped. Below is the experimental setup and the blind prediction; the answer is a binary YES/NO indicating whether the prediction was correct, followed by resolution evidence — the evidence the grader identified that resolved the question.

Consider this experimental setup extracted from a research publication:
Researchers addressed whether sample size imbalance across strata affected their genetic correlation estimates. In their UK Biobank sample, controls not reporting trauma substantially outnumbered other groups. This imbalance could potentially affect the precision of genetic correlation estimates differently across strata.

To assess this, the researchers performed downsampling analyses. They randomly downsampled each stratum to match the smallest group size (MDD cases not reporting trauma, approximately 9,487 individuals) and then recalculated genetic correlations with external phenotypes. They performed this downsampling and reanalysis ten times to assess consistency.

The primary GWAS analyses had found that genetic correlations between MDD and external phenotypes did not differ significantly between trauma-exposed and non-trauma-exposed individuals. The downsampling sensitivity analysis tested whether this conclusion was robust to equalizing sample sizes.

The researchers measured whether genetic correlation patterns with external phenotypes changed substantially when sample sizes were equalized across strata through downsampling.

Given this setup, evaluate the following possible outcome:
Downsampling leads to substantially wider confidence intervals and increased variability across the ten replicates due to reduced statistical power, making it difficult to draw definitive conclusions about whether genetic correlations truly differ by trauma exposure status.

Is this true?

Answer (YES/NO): NO